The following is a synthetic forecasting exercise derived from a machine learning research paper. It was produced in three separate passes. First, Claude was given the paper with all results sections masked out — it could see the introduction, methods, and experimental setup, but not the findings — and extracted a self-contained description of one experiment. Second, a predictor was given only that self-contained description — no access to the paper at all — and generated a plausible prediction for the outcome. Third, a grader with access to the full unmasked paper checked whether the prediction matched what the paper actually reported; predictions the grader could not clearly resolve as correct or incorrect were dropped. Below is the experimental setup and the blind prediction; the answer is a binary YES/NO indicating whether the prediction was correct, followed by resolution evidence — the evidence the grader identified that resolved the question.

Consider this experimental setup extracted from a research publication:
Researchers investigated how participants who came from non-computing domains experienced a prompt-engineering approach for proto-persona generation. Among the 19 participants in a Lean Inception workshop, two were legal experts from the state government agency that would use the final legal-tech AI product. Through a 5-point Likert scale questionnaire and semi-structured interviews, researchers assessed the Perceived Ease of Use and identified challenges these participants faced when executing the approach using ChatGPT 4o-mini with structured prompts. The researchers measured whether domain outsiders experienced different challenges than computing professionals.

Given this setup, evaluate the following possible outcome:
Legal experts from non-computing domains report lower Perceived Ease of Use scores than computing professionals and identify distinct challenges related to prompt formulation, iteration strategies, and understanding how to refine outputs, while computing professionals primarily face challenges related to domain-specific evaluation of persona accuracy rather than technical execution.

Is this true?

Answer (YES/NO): NO